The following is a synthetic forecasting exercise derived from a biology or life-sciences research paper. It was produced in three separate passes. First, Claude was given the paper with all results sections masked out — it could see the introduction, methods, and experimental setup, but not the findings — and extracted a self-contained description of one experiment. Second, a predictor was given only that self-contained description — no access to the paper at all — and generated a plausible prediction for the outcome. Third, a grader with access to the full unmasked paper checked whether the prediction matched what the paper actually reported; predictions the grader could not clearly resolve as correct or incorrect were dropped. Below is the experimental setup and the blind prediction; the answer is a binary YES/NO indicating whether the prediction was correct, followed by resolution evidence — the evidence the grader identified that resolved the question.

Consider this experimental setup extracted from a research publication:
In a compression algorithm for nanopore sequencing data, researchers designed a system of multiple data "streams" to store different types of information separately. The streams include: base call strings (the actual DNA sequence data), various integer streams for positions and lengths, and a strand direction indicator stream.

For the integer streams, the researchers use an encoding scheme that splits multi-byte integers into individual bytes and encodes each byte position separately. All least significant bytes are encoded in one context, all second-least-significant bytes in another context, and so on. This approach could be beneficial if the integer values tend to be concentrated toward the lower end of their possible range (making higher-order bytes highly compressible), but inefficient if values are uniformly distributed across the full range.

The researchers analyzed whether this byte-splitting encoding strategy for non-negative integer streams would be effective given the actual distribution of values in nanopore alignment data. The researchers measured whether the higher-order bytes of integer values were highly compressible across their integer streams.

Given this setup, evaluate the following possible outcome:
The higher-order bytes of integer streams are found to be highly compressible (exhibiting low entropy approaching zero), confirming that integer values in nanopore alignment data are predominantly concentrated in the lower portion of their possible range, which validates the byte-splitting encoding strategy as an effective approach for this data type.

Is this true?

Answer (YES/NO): NO